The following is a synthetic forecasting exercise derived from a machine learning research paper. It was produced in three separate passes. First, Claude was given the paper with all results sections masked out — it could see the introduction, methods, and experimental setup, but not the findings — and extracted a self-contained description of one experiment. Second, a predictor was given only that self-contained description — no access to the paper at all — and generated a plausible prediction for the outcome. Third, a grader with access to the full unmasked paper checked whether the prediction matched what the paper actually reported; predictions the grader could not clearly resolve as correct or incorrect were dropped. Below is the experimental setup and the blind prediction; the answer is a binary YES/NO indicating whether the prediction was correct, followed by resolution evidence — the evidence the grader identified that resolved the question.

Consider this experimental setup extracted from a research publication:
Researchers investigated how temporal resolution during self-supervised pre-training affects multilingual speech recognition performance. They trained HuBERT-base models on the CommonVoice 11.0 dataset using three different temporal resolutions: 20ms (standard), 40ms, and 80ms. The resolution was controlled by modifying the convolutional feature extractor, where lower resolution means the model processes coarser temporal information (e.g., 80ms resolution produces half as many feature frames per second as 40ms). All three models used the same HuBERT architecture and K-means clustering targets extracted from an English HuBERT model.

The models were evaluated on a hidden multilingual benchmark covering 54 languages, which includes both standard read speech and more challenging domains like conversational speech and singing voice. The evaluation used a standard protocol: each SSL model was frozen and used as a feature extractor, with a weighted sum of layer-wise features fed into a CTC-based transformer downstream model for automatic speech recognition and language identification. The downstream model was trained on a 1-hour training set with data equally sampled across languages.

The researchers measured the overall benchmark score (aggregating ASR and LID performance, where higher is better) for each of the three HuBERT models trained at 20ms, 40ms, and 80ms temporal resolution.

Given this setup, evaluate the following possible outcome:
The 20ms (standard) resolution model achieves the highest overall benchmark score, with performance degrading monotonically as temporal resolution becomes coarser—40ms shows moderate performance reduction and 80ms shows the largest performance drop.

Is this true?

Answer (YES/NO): YES